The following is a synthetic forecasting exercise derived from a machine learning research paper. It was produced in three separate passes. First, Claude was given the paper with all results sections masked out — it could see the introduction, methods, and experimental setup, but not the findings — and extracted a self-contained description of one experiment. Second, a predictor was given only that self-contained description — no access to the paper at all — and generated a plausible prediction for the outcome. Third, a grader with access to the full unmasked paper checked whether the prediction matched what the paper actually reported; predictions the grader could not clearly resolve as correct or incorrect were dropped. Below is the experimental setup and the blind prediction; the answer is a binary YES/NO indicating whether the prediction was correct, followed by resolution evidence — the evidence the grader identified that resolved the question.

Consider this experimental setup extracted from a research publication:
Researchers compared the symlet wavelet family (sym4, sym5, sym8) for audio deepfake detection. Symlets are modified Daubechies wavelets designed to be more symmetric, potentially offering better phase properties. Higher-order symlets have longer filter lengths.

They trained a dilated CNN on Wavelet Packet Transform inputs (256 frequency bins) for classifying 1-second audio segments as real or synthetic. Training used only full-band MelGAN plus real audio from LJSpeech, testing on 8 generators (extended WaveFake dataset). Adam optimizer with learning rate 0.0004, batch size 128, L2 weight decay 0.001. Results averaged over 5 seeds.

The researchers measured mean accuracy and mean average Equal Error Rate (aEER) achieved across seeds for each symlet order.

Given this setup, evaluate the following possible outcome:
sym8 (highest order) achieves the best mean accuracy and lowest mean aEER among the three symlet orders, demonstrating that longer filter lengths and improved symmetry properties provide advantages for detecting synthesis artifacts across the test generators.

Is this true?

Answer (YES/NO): NO